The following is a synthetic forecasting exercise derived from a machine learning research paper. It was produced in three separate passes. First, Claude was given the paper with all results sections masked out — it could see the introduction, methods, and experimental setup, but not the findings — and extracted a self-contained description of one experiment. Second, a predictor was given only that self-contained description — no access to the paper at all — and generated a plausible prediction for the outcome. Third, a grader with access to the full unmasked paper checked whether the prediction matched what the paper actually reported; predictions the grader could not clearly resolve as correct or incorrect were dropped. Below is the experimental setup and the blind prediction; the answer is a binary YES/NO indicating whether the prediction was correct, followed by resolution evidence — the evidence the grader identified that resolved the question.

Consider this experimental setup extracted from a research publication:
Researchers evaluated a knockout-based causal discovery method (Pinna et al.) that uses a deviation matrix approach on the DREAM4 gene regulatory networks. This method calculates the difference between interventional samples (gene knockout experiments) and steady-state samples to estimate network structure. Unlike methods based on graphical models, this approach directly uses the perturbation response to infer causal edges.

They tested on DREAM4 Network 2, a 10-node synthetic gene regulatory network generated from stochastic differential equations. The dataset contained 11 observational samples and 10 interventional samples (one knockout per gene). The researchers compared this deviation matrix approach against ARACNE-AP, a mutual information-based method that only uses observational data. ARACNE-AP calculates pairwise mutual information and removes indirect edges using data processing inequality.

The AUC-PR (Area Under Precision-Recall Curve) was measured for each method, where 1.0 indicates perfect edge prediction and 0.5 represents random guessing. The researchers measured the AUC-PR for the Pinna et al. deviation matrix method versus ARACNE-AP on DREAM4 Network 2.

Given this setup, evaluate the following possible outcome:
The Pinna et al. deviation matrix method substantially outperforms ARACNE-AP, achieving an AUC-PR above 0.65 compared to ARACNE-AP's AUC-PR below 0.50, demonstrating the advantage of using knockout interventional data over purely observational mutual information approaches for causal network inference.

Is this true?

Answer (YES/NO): NO